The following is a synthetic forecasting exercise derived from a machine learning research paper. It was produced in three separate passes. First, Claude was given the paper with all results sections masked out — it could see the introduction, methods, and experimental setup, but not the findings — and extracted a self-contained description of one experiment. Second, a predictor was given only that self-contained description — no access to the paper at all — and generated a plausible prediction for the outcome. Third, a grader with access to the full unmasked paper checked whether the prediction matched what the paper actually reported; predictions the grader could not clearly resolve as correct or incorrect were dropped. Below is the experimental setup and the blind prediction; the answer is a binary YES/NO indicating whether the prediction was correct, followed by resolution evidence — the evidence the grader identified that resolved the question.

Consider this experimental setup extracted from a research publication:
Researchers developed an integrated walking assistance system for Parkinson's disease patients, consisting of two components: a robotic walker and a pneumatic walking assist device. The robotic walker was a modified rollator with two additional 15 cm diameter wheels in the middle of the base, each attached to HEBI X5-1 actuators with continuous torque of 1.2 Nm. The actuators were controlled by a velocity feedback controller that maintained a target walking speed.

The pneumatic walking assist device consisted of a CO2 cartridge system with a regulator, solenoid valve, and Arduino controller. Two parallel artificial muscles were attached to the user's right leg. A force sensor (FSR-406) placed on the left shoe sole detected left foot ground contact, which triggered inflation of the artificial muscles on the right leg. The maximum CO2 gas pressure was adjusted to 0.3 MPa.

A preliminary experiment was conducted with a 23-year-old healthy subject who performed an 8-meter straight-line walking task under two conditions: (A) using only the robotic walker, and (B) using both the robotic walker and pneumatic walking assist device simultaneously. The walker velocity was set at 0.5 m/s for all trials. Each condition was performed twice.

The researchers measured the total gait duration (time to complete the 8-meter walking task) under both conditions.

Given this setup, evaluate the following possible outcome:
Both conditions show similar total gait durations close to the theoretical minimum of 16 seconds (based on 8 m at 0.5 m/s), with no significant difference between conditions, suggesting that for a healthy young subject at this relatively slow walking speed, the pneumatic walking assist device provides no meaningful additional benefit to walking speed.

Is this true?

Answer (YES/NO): NO